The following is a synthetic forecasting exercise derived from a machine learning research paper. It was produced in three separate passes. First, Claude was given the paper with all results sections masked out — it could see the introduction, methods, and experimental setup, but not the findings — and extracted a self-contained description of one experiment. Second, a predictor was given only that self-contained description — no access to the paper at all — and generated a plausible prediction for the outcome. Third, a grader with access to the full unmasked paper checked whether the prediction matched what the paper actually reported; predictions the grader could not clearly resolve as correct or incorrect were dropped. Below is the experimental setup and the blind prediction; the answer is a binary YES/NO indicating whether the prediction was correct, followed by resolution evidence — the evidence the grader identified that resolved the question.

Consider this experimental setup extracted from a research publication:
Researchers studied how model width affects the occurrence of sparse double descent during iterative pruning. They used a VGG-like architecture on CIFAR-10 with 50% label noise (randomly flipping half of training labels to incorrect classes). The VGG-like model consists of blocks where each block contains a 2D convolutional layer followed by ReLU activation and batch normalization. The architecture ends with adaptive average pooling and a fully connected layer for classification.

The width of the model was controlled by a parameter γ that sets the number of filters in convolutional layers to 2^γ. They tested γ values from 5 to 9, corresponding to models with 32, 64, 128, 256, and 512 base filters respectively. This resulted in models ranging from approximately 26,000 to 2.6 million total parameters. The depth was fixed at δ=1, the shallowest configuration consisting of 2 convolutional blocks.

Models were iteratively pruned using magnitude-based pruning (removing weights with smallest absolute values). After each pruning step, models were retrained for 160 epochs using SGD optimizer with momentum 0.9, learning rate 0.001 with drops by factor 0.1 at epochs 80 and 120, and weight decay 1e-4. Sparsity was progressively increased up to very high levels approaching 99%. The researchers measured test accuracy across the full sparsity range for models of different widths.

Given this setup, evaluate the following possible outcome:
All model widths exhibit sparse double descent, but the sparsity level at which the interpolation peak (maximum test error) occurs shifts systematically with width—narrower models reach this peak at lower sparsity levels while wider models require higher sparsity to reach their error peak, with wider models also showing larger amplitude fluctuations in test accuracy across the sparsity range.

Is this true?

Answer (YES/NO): NO